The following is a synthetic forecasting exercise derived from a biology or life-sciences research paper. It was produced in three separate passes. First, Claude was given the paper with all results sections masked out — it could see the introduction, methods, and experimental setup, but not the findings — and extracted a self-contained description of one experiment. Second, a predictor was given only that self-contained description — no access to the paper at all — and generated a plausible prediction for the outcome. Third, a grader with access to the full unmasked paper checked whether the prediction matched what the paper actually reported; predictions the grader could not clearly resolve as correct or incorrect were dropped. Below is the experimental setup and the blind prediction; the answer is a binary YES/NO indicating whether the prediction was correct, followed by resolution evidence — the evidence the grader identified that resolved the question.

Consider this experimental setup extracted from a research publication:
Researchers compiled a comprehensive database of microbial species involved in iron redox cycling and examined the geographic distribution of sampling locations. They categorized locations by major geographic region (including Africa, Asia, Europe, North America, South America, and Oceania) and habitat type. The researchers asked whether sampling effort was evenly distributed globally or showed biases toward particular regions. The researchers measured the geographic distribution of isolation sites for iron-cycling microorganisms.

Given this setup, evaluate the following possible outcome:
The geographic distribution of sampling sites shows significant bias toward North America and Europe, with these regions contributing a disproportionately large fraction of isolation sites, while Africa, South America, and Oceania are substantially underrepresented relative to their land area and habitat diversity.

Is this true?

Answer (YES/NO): NO